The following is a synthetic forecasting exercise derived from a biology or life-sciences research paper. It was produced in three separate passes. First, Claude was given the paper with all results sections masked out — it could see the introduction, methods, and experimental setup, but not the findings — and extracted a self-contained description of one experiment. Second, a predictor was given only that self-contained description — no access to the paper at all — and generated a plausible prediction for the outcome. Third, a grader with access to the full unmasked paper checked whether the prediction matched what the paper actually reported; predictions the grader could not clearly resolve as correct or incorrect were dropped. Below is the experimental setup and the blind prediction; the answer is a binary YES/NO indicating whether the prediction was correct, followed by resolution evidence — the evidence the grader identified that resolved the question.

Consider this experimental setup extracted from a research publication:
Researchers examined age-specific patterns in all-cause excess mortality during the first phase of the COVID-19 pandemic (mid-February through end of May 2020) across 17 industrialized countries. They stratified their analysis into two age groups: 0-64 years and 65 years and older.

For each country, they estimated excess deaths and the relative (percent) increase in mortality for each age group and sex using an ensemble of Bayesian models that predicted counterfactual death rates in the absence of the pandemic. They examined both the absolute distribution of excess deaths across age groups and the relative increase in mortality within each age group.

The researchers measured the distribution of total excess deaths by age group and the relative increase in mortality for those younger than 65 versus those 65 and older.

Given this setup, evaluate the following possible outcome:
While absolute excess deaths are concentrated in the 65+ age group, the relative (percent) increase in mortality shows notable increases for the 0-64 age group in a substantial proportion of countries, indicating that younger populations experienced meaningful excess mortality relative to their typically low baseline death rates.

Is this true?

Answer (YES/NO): YES